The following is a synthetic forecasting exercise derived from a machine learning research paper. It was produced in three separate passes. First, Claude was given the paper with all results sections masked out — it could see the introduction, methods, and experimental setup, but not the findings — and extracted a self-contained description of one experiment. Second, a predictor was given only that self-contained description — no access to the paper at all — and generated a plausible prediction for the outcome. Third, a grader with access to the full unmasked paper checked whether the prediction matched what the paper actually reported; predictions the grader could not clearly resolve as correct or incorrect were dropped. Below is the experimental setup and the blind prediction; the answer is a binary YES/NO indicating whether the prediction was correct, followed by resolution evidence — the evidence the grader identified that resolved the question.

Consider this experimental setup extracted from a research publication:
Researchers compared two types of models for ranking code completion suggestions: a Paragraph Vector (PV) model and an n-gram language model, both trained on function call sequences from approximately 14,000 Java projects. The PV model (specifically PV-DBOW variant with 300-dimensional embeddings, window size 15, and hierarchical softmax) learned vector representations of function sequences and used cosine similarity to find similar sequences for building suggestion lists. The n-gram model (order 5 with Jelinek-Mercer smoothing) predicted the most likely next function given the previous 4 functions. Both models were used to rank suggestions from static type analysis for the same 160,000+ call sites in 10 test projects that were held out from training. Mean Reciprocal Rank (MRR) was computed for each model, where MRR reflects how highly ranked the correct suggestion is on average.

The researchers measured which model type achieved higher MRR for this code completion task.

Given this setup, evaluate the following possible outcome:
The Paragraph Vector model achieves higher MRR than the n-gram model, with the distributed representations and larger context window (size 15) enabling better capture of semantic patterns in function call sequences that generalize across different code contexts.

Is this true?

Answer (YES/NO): YES